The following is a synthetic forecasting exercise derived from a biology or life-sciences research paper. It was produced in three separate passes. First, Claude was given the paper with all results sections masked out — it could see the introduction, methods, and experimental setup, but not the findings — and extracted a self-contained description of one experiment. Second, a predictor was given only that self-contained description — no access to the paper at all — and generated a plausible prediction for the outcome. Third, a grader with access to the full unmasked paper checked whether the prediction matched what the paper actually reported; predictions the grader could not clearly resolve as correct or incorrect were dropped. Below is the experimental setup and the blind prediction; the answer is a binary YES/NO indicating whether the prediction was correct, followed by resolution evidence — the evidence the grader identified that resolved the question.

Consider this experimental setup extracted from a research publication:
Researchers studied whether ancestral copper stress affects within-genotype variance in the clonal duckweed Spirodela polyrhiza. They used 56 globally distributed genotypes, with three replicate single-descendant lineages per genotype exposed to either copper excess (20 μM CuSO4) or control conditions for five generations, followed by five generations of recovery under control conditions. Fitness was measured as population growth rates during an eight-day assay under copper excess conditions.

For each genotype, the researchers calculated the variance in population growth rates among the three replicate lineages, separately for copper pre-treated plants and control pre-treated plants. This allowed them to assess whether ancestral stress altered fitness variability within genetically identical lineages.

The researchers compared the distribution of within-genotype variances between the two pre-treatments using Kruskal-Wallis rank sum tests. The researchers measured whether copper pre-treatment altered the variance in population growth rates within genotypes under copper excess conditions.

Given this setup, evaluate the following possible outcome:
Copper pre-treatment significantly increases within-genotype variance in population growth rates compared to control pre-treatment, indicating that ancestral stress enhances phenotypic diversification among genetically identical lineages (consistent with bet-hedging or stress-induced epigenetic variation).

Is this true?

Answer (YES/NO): NO